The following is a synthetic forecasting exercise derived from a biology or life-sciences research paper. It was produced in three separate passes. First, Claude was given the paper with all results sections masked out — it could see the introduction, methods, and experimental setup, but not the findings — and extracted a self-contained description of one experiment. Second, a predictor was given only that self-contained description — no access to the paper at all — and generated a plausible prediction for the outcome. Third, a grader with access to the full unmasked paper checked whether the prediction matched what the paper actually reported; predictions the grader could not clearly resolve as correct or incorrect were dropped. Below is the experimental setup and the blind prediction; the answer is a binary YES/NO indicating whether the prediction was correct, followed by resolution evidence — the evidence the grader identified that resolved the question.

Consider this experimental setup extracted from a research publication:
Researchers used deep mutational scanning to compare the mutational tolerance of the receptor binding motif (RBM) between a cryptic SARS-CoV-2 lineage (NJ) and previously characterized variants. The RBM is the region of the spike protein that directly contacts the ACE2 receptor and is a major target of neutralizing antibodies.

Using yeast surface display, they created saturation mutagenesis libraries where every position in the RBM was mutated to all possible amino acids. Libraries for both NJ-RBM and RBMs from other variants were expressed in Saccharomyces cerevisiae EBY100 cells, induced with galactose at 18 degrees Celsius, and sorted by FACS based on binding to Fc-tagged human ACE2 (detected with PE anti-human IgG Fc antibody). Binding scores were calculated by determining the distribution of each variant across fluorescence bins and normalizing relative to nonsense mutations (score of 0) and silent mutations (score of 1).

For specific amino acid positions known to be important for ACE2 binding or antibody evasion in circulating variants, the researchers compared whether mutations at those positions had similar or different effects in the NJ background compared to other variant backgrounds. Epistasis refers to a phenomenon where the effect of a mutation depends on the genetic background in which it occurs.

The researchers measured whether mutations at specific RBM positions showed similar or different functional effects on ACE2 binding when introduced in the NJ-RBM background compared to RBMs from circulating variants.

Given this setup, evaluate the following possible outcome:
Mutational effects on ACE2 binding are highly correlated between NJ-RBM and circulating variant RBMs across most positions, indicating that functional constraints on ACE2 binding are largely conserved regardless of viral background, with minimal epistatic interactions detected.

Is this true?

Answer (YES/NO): NO